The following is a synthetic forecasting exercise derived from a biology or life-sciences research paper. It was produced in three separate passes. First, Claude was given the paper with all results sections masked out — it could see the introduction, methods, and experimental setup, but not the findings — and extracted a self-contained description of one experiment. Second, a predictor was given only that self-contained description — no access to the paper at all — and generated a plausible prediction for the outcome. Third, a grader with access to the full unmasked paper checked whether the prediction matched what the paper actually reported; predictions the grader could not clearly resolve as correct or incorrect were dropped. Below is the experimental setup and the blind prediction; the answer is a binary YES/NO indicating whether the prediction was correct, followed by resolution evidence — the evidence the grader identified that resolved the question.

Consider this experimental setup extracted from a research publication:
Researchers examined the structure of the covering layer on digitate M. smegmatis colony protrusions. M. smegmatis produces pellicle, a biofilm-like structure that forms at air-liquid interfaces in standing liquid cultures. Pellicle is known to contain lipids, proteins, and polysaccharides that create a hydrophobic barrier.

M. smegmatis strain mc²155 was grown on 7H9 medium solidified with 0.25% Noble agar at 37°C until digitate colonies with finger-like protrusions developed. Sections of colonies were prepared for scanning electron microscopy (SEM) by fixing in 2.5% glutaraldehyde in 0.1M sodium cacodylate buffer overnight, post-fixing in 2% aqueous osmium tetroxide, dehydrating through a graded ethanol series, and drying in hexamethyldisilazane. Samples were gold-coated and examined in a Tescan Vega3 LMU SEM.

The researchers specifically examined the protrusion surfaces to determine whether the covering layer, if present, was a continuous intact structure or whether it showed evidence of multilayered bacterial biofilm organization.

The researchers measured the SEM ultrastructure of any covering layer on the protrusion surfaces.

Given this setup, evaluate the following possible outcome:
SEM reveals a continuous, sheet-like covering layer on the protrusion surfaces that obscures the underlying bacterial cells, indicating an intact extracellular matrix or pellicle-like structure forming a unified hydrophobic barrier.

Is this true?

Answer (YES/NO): NO